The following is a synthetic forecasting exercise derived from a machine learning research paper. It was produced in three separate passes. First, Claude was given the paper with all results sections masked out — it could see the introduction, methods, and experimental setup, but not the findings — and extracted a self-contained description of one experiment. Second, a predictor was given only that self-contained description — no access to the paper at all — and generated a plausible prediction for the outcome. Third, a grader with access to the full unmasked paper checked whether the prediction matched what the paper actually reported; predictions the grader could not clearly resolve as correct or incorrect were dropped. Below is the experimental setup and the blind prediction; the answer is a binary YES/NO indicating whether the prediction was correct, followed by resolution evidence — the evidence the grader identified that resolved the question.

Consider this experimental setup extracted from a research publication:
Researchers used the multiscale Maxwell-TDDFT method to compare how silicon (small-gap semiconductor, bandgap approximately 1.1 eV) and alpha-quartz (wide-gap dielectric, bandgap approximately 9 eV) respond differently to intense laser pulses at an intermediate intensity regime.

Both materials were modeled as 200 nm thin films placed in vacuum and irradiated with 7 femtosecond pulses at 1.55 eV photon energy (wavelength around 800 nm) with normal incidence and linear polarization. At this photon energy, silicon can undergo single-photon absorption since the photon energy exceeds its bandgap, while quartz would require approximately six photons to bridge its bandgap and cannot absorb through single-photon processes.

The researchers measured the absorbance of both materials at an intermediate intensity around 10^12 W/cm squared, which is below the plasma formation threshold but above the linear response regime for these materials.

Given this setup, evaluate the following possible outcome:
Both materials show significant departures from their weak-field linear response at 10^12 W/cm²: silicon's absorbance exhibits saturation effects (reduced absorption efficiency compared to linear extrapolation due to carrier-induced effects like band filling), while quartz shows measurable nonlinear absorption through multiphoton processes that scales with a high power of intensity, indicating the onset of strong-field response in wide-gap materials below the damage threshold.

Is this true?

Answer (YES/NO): NO